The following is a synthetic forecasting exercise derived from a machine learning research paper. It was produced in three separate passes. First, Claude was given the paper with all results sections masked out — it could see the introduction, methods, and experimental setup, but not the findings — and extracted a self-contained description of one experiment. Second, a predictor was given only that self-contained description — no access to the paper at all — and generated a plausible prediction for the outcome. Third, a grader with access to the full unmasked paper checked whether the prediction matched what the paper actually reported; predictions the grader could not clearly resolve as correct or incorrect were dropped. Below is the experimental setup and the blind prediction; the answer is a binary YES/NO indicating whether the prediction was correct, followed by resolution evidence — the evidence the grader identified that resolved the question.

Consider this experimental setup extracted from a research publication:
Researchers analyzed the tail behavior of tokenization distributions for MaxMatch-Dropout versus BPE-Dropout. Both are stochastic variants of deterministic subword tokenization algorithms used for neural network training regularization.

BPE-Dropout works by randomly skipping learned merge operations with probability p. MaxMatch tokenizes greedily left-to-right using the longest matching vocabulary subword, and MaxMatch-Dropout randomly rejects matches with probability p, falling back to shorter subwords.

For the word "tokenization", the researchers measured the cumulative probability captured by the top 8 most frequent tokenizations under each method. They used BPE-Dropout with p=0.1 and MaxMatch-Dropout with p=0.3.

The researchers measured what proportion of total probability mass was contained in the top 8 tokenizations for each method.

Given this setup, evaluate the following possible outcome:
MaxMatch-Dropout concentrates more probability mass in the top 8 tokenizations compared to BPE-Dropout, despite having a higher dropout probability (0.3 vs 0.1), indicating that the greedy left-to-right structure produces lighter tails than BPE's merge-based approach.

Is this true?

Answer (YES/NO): NO